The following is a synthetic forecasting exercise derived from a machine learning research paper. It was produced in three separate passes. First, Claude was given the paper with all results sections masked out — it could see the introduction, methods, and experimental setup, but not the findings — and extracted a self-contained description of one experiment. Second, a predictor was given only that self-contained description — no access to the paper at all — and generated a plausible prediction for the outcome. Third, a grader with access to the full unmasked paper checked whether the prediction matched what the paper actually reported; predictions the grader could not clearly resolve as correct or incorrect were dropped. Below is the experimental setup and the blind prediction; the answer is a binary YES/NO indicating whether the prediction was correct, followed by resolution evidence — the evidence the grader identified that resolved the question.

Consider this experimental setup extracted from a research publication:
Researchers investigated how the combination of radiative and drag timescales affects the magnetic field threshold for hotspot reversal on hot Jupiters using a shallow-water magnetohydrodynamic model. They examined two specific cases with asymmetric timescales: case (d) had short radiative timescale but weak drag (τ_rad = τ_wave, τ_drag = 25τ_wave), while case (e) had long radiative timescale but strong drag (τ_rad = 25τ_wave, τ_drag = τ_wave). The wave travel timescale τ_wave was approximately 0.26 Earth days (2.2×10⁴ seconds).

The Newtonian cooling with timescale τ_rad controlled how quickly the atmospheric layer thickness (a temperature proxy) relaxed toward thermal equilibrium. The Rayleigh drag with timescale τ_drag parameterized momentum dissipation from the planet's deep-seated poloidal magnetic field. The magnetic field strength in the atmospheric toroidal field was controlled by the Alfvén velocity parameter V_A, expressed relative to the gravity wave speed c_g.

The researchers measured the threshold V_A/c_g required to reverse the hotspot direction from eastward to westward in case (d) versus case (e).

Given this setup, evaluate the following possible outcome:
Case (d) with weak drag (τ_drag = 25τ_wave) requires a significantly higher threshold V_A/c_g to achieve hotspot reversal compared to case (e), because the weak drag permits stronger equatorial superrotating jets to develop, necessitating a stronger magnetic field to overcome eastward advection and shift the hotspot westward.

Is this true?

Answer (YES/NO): YES